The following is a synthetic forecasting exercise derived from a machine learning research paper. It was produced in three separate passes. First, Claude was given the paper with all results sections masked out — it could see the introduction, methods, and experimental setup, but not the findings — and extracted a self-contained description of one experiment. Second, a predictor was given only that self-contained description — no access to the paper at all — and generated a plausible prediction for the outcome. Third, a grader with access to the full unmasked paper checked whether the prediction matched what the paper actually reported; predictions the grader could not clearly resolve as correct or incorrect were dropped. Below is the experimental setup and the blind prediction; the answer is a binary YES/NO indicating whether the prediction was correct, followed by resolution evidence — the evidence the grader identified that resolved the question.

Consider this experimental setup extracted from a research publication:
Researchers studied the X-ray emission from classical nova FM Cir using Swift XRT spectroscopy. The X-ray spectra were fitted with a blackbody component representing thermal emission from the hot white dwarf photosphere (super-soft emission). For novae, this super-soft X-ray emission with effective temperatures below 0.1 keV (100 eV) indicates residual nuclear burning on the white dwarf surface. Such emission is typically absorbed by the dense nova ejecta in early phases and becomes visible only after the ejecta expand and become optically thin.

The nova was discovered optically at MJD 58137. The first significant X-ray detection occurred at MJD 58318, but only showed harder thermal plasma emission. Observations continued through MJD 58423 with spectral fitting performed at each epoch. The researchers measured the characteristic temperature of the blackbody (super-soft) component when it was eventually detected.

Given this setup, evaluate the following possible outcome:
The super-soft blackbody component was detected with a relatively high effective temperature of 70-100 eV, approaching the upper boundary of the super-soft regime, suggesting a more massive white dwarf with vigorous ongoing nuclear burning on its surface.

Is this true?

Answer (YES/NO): NO